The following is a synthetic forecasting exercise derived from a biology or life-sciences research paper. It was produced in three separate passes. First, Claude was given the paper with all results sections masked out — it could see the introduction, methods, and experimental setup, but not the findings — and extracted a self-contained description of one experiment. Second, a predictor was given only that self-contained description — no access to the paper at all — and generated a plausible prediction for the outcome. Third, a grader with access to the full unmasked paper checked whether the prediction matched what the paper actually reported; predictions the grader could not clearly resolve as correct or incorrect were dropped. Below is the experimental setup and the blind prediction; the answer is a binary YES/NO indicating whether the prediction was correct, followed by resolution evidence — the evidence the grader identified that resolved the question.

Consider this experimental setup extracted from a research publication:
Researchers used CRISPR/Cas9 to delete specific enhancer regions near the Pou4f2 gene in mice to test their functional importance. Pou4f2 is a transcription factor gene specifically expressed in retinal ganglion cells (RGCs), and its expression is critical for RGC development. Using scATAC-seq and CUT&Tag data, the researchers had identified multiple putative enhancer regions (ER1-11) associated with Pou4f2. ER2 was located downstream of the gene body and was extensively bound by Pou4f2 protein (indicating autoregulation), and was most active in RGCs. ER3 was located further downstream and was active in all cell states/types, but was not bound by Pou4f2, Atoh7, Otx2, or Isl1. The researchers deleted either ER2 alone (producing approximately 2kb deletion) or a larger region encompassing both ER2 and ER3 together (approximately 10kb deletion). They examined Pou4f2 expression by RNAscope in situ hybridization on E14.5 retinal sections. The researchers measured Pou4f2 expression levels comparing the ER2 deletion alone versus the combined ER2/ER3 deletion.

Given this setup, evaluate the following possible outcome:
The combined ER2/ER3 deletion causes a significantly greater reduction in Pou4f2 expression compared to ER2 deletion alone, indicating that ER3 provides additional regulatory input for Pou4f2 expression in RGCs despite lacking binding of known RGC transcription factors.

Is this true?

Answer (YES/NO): NO